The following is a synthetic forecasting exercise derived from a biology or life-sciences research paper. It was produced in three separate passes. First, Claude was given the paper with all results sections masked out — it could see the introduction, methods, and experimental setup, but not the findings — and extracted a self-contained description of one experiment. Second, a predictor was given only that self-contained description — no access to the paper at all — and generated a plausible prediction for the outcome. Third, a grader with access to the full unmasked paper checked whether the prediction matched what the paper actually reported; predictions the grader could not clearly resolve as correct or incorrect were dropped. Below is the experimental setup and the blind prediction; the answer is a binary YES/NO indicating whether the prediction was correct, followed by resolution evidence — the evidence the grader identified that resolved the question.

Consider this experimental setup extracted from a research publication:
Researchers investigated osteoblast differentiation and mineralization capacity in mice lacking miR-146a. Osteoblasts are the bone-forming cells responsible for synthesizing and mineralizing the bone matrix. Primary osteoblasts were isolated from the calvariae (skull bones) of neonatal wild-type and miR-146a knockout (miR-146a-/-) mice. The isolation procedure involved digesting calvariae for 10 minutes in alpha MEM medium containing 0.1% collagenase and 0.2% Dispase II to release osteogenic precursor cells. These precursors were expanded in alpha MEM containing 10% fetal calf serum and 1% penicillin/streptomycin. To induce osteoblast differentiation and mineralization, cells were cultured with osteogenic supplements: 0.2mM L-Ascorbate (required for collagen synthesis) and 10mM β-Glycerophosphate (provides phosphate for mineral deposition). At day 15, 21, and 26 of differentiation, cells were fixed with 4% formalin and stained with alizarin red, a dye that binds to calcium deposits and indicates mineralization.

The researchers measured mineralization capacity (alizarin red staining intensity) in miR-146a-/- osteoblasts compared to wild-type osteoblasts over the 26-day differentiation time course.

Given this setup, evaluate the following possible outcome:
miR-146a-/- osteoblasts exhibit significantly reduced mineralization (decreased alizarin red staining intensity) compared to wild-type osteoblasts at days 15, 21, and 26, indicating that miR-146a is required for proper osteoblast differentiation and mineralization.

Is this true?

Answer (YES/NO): NO